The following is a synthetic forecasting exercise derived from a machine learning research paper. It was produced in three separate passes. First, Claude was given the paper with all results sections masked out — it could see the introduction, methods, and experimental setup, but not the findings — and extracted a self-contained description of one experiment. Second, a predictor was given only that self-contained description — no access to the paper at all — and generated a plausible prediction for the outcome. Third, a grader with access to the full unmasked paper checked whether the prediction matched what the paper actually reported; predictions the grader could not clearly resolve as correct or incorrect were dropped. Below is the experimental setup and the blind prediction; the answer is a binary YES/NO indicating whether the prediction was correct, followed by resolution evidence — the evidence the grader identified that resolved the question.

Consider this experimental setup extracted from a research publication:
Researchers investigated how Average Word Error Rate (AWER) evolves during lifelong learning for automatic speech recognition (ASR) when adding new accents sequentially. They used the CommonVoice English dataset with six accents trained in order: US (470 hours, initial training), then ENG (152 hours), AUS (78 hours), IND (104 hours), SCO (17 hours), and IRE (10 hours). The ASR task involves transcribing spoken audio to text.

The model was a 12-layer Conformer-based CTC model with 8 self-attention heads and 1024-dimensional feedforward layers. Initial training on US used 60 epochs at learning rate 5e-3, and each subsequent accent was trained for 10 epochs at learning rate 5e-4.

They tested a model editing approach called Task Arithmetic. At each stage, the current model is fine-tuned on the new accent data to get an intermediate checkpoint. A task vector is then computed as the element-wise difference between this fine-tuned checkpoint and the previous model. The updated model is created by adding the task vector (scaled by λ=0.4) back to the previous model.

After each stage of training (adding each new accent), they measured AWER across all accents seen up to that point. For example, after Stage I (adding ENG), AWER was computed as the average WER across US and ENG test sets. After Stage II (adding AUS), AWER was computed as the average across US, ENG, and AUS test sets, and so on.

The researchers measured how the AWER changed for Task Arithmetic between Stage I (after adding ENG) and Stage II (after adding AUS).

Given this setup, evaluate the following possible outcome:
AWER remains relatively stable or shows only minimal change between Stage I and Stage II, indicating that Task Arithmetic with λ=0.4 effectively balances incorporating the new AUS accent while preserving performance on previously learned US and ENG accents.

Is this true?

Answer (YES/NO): NO